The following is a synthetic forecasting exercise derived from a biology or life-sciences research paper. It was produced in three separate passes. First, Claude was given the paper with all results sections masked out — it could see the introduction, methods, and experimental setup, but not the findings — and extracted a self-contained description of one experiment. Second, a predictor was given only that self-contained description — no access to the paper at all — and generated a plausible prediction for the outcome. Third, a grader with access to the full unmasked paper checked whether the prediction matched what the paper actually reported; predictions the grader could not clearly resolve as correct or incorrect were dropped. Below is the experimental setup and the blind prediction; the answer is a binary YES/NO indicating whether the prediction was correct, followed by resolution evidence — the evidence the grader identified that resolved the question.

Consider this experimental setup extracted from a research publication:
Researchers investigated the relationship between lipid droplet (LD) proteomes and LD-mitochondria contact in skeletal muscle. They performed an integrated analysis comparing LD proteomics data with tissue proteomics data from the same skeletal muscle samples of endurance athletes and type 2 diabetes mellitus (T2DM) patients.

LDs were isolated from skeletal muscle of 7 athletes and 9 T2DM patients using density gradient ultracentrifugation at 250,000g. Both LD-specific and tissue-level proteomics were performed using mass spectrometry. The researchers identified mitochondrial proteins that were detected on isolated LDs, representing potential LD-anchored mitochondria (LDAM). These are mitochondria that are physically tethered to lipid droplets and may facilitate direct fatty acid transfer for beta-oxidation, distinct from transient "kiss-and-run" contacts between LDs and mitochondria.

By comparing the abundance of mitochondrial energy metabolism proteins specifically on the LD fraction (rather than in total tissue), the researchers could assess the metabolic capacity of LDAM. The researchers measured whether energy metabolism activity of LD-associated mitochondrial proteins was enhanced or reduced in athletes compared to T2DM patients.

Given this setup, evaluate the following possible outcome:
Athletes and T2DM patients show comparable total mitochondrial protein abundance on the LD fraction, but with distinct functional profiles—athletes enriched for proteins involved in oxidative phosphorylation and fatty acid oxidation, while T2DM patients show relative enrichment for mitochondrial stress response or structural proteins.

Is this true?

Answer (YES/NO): NO